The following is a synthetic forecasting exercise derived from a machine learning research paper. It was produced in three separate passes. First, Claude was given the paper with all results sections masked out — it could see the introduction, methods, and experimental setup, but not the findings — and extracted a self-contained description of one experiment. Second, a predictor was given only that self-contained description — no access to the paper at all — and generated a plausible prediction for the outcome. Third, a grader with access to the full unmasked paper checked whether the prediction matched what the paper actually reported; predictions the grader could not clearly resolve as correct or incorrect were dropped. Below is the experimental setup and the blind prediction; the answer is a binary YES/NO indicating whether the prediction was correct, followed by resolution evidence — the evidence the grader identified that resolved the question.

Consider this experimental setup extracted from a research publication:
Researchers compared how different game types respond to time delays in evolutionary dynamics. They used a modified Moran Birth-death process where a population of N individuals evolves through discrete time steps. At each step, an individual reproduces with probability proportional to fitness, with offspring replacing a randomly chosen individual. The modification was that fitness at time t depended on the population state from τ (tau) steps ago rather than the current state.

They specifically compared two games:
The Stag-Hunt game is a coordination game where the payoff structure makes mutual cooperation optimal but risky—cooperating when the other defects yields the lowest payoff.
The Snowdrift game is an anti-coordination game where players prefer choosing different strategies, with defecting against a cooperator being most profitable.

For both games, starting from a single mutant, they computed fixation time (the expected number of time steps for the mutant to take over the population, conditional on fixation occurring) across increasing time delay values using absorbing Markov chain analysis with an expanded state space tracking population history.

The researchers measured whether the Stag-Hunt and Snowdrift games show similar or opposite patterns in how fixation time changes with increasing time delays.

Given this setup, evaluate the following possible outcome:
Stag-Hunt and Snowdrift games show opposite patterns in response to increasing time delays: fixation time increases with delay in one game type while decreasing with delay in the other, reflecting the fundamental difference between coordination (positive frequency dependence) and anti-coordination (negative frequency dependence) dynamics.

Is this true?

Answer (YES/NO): NO